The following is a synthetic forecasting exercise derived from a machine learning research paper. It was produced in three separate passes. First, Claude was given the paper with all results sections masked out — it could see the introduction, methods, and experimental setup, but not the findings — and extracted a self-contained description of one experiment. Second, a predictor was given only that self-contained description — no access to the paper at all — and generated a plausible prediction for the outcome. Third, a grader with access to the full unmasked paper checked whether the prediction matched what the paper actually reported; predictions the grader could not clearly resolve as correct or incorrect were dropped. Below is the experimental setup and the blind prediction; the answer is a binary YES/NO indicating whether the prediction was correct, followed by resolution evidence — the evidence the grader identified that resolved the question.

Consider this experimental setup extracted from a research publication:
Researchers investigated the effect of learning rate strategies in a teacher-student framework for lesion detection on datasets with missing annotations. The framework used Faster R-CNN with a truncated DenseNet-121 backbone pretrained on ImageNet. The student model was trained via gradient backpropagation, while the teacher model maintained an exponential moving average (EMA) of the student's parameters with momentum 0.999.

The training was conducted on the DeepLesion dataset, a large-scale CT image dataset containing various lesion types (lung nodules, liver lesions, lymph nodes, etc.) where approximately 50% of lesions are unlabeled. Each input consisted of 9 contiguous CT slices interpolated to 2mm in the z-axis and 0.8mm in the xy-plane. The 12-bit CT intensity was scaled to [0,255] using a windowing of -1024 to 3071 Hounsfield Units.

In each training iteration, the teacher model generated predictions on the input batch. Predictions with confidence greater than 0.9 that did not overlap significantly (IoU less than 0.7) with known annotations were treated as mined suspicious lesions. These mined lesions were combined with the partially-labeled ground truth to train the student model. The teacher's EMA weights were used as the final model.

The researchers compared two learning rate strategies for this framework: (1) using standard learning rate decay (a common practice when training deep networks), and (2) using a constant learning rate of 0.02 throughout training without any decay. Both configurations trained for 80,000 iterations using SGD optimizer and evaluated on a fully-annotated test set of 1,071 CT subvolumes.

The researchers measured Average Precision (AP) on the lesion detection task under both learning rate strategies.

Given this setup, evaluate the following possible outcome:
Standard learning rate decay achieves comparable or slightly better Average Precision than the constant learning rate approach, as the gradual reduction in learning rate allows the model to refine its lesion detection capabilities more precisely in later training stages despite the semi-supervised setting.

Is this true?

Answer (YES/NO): NO